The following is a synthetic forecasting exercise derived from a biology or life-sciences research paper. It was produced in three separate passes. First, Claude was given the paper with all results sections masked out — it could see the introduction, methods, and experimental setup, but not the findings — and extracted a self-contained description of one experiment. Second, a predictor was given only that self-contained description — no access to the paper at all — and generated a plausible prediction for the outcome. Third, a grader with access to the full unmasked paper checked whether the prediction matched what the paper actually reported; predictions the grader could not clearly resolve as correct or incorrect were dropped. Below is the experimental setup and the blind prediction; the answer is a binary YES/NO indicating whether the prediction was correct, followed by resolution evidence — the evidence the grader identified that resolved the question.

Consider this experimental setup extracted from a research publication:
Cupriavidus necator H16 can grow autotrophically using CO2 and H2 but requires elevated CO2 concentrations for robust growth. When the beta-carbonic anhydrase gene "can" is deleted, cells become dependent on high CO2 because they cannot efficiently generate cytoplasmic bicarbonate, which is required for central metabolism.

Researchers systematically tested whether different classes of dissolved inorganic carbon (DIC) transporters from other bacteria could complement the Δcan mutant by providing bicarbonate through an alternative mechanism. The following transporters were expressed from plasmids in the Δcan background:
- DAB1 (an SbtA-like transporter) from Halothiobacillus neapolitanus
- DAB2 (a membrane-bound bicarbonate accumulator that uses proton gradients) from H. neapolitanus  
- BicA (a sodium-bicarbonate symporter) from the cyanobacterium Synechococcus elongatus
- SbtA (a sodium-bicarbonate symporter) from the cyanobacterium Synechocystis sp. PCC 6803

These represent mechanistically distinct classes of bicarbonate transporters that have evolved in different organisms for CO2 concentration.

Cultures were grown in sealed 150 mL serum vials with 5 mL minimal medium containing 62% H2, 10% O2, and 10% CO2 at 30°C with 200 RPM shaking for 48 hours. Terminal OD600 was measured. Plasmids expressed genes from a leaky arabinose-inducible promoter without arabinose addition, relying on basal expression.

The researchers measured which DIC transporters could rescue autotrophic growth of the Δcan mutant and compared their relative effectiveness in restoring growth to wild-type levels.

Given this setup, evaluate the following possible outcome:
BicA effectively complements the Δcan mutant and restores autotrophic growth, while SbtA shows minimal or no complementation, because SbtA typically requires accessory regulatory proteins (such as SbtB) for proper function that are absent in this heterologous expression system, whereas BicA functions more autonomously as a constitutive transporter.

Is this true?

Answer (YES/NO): NO